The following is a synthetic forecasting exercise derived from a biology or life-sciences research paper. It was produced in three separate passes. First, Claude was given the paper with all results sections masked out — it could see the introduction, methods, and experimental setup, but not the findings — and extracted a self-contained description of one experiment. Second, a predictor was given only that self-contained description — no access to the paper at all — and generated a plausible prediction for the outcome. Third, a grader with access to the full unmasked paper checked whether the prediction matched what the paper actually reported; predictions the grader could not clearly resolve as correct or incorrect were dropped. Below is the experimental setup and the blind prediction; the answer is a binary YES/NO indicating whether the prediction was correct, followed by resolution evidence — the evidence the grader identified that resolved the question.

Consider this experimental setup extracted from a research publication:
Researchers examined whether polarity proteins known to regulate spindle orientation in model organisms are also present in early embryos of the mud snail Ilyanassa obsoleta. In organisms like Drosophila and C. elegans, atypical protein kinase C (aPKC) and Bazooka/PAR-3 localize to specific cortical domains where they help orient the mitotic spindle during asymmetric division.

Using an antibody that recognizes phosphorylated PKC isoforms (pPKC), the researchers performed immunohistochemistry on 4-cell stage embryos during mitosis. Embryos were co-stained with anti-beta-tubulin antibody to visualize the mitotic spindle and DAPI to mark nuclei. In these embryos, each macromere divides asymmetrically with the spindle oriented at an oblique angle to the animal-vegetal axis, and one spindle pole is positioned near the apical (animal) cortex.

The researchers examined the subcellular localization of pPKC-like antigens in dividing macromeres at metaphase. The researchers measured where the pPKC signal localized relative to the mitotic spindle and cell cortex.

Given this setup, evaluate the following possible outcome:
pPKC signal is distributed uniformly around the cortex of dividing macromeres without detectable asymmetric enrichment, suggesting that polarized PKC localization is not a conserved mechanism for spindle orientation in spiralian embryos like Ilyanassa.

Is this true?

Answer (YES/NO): NO